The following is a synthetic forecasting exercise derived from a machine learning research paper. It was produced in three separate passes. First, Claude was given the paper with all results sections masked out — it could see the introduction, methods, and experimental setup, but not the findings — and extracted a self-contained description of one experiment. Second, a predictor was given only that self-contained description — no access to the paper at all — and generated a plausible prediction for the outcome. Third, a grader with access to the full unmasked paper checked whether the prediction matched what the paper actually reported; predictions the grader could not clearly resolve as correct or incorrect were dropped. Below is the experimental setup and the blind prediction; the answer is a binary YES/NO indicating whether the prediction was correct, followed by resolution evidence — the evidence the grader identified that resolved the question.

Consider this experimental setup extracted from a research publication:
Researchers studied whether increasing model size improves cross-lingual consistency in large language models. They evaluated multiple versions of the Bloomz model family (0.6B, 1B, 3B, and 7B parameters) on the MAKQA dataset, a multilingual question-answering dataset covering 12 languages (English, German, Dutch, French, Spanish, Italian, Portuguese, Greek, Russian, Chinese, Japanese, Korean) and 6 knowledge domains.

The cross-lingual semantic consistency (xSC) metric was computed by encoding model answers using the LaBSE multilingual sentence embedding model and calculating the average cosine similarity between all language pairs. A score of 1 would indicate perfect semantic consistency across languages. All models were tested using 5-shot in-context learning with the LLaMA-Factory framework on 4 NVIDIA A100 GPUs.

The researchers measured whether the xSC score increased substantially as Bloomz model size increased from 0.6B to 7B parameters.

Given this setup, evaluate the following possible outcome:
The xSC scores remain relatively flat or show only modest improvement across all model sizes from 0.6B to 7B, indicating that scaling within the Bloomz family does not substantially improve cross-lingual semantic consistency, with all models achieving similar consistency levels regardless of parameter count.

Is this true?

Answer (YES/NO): YES